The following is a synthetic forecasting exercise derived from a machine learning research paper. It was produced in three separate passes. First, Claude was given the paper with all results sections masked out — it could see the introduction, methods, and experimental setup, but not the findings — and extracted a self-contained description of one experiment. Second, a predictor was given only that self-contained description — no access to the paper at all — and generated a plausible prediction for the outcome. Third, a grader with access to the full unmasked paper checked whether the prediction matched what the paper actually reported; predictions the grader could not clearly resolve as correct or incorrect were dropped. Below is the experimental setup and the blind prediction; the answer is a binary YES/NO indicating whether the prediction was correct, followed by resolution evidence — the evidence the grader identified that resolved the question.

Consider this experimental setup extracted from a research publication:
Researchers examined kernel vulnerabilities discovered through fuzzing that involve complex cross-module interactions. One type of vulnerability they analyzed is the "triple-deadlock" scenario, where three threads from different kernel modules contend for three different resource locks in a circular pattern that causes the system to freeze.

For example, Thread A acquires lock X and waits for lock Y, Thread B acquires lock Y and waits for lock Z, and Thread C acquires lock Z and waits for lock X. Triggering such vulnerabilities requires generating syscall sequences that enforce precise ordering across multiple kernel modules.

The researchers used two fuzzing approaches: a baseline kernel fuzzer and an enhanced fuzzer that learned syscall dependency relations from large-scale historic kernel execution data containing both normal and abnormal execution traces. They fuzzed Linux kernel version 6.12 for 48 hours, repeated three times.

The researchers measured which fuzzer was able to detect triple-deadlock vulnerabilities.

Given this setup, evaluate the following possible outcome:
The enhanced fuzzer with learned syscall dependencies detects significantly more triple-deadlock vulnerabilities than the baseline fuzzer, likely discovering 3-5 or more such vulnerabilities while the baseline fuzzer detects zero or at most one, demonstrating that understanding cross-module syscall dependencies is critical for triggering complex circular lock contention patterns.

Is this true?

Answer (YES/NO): YES